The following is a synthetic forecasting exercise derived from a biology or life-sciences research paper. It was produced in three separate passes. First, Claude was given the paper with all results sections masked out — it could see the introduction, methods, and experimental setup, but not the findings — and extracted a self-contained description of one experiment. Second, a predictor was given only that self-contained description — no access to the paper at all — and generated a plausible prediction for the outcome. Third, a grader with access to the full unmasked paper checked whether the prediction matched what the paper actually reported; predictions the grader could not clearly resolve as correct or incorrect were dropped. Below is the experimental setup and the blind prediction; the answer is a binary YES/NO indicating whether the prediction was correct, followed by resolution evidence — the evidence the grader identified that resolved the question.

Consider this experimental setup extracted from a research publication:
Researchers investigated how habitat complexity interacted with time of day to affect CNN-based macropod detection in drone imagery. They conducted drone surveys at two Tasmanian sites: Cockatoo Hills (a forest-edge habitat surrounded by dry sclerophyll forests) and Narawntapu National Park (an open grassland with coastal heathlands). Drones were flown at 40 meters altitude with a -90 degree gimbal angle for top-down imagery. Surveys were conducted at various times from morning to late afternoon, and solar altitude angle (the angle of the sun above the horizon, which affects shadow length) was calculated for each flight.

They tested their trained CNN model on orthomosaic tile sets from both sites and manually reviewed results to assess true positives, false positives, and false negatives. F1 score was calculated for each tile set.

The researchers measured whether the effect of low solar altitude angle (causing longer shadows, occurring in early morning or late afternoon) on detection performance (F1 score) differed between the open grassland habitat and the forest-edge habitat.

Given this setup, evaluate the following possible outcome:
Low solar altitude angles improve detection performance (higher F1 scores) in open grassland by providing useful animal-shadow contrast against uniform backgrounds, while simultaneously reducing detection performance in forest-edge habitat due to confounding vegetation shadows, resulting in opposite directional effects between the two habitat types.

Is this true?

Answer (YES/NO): NO